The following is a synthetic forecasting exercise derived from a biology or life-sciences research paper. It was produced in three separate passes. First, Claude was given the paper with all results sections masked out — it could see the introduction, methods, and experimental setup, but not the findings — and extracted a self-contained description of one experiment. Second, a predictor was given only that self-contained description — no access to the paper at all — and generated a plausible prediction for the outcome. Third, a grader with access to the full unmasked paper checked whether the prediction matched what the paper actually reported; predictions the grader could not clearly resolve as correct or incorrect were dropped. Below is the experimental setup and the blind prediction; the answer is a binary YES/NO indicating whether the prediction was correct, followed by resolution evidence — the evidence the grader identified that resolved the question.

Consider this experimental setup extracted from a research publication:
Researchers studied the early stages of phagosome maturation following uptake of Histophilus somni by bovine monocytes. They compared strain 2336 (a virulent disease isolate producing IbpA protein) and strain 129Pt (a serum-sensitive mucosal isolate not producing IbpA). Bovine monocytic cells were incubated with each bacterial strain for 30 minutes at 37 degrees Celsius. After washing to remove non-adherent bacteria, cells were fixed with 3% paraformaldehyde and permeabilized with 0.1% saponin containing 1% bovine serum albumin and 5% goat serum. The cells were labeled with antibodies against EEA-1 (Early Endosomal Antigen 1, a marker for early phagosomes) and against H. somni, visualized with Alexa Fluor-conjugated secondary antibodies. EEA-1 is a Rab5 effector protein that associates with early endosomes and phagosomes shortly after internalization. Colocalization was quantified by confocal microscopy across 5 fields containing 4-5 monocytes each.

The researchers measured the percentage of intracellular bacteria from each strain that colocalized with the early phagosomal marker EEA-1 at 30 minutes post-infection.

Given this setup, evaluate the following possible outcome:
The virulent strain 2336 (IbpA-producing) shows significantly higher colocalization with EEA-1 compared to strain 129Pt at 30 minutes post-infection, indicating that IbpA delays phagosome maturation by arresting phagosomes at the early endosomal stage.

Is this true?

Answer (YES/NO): NO